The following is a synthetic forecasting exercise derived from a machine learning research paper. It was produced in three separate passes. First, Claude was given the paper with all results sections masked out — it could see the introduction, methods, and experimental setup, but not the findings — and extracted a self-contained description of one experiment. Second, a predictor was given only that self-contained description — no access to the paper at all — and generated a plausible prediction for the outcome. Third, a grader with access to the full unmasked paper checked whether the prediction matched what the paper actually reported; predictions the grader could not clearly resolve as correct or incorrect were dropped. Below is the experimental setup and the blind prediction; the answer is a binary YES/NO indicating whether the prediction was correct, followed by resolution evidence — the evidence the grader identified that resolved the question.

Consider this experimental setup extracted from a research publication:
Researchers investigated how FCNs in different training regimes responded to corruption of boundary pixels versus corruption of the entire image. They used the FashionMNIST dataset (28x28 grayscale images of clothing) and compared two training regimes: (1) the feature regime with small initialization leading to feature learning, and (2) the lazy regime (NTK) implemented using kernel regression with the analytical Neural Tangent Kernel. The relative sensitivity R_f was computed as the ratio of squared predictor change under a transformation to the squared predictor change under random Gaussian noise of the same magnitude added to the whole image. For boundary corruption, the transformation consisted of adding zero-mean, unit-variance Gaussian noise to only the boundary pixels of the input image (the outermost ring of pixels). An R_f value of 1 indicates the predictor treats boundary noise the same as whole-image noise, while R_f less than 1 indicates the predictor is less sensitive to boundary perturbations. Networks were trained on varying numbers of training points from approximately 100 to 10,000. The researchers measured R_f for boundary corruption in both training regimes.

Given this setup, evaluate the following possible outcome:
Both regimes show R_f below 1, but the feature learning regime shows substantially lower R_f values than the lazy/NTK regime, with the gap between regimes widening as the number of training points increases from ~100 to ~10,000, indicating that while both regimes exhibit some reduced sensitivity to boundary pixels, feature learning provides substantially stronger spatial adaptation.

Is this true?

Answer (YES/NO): NO